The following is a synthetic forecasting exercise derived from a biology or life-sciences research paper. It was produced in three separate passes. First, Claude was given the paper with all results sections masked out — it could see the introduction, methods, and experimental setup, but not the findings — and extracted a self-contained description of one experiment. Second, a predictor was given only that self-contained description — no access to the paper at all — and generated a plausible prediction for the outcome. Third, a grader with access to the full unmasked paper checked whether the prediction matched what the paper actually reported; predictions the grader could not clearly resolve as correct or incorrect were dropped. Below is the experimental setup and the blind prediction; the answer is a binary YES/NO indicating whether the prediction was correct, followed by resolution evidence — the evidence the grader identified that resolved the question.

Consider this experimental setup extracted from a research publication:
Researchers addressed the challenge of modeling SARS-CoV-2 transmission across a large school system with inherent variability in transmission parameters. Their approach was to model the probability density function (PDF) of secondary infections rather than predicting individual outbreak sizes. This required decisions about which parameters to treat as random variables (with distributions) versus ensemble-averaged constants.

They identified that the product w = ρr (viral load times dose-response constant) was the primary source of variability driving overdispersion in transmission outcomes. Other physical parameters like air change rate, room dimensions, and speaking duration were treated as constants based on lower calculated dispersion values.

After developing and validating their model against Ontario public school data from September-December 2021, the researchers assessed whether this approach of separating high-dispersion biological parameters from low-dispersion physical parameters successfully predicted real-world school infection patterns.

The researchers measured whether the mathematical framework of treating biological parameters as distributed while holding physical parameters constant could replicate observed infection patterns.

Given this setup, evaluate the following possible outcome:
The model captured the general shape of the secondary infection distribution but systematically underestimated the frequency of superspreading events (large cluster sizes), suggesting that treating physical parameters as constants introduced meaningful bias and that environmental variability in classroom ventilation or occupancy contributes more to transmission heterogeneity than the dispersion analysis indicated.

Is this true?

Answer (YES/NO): NO